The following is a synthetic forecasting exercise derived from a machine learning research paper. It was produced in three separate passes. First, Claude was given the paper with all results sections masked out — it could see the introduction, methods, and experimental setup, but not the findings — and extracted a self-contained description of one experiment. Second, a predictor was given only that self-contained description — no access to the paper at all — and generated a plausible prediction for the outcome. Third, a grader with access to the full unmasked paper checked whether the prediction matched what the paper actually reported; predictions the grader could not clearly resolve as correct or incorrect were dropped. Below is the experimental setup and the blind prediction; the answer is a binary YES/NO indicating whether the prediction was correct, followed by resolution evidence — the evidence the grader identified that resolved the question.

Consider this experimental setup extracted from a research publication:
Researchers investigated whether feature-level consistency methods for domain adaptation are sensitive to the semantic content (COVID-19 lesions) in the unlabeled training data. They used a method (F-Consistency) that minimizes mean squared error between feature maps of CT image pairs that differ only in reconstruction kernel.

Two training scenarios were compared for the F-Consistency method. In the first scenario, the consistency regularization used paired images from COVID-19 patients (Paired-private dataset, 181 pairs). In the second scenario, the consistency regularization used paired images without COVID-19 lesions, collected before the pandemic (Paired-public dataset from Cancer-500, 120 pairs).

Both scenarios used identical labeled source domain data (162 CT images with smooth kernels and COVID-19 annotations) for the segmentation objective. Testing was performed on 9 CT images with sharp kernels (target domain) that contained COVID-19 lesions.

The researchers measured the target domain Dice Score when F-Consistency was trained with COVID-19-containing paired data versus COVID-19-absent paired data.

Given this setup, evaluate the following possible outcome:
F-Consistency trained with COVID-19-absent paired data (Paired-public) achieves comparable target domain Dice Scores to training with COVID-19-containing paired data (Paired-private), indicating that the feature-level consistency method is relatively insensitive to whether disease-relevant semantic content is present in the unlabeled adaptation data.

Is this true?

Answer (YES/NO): YES